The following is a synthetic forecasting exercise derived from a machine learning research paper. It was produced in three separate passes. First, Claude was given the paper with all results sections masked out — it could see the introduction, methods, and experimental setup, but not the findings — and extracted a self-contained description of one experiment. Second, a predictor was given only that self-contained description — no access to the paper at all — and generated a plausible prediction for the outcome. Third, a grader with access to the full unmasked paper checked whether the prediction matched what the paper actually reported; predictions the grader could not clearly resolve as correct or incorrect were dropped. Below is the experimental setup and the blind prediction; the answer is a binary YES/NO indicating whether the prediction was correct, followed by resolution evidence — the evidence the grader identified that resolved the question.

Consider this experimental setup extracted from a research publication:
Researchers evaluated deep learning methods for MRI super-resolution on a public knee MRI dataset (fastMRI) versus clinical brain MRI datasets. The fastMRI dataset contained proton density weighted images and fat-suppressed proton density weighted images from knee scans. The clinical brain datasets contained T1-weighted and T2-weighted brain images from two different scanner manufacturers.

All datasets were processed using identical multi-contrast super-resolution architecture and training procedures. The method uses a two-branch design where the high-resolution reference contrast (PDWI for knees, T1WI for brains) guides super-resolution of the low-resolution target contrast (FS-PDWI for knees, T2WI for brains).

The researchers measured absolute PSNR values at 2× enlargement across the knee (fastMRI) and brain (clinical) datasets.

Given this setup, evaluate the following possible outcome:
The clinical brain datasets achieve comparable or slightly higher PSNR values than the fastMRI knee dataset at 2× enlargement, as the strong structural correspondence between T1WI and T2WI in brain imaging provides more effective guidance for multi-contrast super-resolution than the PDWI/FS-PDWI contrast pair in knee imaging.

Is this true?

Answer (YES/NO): NO